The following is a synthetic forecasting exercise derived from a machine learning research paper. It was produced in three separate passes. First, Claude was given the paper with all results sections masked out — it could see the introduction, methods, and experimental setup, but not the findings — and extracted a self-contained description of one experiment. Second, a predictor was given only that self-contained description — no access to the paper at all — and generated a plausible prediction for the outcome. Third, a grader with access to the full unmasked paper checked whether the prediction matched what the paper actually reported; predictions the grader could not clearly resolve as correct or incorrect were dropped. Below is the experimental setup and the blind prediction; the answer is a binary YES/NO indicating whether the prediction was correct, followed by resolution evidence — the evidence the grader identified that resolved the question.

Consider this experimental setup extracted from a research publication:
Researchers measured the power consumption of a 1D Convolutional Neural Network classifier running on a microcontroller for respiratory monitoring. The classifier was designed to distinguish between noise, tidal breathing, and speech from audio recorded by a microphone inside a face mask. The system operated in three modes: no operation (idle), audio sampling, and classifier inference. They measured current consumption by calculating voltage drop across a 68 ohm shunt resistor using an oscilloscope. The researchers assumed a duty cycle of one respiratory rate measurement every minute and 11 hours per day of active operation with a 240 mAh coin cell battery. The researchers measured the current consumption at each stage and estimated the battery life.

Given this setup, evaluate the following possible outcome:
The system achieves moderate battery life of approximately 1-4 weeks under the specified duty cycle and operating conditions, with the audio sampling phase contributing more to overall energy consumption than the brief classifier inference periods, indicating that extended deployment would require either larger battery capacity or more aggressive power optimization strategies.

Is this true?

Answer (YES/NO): YES